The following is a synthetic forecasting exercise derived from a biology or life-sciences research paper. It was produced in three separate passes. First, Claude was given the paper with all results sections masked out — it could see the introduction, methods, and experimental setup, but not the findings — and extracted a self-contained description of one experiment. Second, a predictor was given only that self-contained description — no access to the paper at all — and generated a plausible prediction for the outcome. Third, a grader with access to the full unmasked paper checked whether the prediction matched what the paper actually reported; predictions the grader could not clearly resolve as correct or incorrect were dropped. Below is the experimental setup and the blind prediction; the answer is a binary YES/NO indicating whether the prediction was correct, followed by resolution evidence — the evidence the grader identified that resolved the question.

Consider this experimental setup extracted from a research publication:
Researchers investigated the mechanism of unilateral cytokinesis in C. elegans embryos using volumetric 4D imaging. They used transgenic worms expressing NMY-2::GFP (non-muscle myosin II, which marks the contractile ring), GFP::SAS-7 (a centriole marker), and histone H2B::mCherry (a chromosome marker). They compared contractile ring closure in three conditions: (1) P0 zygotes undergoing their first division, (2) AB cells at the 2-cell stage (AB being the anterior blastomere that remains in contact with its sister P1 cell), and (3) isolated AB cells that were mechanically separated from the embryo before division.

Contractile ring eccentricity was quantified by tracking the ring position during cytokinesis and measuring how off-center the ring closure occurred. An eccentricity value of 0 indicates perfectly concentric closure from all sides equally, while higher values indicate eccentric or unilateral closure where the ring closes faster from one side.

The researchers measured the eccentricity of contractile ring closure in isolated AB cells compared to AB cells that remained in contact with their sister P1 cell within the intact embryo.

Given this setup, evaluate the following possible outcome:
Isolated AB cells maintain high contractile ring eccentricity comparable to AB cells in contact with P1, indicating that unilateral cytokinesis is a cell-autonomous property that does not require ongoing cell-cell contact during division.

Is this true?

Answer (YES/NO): NO